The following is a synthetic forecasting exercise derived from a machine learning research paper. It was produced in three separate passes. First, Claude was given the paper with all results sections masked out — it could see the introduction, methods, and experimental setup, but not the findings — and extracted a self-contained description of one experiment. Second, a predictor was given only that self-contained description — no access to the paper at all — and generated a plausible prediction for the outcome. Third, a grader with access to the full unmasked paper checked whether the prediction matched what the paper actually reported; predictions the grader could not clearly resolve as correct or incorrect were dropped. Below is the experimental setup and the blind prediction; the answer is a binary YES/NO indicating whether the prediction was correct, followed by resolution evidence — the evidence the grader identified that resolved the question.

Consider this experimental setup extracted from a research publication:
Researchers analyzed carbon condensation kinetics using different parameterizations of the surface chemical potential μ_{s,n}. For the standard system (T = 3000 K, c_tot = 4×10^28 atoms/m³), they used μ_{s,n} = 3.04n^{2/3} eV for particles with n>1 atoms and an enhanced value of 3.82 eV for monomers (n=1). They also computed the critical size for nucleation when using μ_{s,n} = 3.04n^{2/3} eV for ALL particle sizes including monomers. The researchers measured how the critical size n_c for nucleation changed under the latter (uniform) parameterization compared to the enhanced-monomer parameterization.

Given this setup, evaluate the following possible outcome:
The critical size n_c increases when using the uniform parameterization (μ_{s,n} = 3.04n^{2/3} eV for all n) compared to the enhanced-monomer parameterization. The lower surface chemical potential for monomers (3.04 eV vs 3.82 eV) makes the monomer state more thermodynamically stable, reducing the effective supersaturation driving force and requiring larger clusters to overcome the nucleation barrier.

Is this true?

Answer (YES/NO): YES